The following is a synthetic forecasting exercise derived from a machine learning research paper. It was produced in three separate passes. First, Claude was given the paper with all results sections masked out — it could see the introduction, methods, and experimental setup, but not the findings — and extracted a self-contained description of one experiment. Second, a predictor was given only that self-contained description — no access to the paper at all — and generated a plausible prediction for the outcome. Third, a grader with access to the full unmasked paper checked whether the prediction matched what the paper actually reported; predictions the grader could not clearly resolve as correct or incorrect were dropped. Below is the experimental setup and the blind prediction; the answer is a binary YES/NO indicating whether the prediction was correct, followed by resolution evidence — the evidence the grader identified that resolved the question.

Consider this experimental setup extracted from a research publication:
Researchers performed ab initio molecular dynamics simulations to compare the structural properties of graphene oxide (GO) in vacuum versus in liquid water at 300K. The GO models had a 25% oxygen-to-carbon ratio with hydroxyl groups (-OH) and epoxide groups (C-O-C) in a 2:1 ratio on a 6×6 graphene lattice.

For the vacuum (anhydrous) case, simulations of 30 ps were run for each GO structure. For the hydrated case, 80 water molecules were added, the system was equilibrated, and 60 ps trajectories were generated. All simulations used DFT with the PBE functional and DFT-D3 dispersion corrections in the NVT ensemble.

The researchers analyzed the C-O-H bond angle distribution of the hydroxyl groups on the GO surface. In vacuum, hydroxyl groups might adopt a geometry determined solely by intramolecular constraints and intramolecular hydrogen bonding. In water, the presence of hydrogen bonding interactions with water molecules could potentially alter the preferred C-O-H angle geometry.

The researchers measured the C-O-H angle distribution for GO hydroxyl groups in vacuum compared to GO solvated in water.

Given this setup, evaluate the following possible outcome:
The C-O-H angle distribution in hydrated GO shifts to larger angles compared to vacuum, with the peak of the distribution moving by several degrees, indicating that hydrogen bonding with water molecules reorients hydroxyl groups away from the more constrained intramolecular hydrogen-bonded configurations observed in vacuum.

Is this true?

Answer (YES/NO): YES